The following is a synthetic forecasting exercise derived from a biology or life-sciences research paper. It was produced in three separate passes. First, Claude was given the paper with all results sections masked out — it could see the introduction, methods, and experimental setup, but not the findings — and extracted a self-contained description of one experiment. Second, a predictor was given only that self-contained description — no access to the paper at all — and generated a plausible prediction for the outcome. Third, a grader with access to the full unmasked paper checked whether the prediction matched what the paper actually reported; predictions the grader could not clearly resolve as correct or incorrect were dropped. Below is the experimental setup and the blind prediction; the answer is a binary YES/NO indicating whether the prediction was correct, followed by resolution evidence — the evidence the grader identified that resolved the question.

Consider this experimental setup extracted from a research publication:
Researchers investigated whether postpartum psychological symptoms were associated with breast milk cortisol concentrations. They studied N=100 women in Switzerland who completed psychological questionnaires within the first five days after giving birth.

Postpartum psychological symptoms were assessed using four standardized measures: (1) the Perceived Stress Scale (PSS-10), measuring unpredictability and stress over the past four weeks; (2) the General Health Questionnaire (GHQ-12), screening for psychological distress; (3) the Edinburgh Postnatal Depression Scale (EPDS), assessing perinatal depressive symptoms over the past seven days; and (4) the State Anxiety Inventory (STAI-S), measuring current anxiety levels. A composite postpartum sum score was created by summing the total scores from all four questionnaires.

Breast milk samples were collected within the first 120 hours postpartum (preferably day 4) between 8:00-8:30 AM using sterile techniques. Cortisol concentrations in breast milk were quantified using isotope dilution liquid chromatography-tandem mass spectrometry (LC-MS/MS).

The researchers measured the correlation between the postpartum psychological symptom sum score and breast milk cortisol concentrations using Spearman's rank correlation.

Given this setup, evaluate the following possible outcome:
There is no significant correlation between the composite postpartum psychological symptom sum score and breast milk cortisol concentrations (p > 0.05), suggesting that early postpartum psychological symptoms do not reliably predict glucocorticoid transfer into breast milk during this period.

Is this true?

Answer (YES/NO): YES